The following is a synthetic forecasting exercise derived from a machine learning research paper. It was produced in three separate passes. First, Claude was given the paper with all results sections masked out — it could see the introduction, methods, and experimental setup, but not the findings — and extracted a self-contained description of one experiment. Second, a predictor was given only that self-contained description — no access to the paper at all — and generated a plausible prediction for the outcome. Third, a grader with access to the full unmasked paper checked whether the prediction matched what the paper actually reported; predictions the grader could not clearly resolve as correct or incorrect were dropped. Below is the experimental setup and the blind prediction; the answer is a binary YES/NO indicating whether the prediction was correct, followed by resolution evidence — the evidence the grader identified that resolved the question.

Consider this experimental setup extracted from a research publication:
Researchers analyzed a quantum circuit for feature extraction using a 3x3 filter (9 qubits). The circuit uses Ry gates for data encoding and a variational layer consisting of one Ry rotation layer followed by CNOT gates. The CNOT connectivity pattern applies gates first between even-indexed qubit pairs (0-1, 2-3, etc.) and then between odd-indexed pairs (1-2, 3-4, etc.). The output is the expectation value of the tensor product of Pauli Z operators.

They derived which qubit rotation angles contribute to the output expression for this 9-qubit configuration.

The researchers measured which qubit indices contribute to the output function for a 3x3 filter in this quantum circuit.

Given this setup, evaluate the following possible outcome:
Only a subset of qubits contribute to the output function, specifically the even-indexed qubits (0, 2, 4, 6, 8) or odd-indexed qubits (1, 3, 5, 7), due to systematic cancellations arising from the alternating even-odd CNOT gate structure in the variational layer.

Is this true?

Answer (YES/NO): YES